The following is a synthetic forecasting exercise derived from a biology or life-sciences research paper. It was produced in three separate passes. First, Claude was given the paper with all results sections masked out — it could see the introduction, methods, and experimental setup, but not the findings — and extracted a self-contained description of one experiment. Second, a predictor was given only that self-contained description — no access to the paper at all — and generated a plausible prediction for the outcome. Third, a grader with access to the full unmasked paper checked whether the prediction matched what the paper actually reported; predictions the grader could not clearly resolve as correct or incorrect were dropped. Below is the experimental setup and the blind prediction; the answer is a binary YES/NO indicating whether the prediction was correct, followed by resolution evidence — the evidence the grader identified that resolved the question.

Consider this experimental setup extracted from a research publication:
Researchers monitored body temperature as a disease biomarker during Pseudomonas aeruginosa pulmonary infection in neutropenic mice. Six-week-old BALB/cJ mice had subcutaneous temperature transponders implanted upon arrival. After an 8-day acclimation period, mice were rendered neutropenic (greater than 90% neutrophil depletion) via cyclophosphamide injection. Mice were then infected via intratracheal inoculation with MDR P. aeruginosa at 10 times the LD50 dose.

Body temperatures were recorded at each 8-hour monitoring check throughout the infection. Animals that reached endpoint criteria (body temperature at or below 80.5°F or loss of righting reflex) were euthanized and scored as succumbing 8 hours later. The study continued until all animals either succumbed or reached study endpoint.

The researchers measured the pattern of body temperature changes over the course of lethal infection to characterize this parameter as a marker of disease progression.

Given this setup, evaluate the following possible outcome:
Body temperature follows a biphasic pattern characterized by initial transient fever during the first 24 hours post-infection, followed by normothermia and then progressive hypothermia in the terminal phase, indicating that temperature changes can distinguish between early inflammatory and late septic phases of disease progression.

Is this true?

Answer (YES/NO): NO